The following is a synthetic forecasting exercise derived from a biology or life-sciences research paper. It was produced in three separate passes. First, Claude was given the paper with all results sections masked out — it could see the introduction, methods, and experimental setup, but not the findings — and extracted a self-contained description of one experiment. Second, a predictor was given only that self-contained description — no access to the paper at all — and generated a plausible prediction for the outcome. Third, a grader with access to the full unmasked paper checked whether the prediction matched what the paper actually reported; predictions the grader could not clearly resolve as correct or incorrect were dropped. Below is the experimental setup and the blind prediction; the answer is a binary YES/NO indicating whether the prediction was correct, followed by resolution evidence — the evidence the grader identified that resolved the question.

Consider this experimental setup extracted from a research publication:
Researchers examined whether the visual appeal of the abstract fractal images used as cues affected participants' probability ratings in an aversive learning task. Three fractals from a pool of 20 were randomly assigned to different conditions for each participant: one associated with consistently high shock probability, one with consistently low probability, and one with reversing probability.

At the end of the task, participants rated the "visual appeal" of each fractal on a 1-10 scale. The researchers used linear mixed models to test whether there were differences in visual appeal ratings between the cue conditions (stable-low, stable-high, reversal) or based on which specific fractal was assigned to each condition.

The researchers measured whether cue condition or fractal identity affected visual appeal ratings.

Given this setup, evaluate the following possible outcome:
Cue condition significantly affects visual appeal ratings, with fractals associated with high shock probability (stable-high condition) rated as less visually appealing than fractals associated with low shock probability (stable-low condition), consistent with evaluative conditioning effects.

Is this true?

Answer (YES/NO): NO